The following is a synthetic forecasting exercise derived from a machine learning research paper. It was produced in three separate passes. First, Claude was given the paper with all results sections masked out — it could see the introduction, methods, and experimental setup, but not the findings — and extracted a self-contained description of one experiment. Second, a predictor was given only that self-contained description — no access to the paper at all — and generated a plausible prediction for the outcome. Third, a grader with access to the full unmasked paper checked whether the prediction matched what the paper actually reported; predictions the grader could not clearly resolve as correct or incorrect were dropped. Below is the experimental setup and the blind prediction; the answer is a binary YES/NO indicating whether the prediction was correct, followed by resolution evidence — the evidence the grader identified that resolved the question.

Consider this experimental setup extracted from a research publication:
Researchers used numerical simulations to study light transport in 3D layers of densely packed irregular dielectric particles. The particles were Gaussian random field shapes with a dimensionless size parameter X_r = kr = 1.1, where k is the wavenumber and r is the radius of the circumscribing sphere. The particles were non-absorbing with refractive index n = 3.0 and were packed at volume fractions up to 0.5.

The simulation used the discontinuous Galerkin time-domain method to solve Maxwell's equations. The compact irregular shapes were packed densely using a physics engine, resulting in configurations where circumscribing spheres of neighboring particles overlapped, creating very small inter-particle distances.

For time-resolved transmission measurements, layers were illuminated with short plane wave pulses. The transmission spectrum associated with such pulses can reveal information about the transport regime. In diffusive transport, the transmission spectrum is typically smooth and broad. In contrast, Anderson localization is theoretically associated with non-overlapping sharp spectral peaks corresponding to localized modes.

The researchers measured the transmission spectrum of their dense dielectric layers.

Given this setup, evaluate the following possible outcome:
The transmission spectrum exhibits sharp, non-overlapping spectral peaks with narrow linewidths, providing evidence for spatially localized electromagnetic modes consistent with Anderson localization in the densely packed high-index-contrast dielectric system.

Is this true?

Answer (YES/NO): YES